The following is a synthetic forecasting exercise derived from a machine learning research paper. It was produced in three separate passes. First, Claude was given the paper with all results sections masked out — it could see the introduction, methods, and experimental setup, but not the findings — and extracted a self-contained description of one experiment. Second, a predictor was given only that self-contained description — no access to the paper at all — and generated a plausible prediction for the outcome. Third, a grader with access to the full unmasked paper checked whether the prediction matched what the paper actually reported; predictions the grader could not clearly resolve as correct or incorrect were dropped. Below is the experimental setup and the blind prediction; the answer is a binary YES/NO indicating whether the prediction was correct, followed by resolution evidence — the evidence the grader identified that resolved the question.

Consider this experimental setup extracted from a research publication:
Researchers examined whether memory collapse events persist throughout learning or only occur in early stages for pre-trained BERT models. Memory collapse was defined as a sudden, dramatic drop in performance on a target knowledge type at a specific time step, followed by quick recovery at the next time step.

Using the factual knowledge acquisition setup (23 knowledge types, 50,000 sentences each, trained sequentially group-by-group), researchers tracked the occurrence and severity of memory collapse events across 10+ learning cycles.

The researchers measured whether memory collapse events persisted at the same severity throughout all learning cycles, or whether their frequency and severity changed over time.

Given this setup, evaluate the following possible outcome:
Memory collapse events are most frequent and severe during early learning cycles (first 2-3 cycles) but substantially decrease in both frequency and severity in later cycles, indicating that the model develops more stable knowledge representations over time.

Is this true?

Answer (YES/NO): YES